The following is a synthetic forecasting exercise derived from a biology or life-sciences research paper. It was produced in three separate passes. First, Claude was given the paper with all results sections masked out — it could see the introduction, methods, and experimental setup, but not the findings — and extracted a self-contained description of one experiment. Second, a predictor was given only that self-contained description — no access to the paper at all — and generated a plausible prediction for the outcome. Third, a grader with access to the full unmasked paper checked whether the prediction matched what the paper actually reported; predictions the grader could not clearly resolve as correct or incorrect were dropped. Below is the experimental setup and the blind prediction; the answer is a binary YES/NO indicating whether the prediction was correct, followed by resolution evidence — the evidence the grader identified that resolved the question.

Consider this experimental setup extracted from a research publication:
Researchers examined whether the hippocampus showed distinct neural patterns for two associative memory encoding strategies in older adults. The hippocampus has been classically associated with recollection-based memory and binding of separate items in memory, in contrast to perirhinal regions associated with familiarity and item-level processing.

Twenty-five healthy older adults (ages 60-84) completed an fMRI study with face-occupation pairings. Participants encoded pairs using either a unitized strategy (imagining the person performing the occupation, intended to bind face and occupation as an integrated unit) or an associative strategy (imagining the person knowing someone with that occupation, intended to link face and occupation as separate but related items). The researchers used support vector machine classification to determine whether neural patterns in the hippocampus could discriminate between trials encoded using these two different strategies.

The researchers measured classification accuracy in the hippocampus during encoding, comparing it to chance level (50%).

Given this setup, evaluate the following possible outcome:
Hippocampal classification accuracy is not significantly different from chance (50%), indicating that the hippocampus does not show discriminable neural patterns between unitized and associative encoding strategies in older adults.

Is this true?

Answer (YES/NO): YES